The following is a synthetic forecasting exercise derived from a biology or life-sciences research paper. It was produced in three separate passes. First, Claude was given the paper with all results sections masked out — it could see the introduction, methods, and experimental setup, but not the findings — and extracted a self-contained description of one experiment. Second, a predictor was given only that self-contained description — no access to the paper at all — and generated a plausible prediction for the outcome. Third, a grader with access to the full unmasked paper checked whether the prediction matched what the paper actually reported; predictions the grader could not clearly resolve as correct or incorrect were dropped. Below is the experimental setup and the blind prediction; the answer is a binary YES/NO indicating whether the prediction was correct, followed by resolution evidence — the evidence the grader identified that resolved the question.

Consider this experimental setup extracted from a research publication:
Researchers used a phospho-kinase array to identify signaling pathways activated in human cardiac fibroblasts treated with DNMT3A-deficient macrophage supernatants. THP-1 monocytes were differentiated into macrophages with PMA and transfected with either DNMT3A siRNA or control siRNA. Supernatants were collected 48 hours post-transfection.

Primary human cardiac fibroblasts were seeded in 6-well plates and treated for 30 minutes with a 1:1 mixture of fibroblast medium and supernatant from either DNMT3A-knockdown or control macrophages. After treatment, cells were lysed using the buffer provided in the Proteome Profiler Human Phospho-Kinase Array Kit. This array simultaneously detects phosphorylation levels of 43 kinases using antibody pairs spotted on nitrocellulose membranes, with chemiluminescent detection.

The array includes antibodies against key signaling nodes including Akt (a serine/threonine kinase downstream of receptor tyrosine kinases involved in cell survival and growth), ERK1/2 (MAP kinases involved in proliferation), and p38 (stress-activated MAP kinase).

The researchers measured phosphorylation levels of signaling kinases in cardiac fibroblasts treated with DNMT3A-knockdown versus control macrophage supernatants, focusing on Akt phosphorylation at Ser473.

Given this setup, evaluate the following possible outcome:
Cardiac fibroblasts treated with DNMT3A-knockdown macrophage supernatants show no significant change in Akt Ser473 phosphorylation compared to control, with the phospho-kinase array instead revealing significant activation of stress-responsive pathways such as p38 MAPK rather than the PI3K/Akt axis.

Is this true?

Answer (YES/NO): NO